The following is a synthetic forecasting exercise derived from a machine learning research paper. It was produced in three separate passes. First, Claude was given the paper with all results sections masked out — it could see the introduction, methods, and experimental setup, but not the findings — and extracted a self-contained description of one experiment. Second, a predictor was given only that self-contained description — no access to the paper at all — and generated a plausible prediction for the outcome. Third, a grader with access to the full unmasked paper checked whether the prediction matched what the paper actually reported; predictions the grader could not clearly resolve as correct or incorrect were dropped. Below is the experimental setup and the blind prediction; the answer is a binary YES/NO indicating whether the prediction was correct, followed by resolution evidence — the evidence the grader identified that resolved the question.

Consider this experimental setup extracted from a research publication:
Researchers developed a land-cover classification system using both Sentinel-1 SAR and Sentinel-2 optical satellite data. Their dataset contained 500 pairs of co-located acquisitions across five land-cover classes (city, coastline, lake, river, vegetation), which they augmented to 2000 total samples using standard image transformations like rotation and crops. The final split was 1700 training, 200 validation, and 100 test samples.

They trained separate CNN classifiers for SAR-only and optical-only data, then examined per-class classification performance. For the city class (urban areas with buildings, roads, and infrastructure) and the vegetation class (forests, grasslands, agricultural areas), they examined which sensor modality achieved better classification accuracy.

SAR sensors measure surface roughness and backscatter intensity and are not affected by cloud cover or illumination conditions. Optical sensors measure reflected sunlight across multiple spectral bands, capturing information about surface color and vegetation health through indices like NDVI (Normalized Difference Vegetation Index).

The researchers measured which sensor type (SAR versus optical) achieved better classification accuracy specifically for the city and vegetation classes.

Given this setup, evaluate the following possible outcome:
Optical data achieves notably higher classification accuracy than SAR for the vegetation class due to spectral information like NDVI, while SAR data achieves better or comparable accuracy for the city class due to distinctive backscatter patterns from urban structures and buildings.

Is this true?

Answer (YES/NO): NO